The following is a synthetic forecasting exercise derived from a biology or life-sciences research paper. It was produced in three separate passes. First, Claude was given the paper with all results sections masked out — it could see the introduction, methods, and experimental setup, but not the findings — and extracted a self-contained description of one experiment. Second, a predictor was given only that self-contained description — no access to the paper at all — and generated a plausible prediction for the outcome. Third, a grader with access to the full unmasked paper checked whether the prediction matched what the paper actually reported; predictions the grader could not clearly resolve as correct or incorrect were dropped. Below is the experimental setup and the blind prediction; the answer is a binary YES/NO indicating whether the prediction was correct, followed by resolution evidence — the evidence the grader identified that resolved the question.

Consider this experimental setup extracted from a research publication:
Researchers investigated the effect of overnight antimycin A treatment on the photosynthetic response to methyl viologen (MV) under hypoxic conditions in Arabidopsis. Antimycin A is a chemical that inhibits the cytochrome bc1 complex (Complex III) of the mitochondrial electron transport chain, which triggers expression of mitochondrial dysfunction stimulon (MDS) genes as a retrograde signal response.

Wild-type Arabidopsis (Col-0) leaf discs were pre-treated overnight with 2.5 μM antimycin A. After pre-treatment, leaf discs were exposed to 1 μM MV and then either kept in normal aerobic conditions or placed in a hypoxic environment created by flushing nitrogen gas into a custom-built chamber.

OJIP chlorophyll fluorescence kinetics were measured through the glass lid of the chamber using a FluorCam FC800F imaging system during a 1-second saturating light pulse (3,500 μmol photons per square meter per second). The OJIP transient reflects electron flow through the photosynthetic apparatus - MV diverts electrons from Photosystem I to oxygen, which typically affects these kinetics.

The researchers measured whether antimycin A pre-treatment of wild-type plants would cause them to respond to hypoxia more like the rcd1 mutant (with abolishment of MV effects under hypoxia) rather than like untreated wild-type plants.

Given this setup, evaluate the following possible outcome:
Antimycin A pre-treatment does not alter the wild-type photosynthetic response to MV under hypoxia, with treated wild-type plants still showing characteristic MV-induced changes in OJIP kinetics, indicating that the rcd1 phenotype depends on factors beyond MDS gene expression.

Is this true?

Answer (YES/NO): NO